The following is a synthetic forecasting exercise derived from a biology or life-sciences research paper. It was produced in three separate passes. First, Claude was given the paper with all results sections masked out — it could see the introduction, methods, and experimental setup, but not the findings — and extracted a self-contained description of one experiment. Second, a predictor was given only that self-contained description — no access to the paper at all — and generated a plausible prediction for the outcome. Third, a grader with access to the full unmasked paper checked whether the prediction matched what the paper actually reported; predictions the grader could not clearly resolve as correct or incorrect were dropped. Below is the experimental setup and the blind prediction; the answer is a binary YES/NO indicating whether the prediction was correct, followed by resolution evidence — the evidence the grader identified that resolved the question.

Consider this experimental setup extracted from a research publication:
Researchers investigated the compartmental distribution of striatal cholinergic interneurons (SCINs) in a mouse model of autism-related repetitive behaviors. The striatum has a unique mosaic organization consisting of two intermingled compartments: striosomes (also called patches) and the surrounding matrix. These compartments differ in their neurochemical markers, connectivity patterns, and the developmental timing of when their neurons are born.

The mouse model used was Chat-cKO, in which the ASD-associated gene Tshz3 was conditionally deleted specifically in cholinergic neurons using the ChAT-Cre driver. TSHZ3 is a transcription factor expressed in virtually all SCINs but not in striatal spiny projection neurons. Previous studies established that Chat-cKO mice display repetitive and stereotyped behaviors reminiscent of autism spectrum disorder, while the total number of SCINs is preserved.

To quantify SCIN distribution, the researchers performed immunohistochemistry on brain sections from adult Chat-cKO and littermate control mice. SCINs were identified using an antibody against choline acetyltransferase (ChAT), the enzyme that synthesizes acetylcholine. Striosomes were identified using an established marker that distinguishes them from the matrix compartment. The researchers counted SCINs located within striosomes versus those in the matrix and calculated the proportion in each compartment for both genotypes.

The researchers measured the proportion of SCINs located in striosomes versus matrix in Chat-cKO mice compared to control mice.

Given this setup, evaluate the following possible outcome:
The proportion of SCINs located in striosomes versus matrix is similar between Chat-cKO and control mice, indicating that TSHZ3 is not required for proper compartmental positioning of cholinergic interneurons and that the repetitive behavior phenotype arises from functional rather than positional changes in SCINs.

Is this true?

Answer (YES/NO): NO